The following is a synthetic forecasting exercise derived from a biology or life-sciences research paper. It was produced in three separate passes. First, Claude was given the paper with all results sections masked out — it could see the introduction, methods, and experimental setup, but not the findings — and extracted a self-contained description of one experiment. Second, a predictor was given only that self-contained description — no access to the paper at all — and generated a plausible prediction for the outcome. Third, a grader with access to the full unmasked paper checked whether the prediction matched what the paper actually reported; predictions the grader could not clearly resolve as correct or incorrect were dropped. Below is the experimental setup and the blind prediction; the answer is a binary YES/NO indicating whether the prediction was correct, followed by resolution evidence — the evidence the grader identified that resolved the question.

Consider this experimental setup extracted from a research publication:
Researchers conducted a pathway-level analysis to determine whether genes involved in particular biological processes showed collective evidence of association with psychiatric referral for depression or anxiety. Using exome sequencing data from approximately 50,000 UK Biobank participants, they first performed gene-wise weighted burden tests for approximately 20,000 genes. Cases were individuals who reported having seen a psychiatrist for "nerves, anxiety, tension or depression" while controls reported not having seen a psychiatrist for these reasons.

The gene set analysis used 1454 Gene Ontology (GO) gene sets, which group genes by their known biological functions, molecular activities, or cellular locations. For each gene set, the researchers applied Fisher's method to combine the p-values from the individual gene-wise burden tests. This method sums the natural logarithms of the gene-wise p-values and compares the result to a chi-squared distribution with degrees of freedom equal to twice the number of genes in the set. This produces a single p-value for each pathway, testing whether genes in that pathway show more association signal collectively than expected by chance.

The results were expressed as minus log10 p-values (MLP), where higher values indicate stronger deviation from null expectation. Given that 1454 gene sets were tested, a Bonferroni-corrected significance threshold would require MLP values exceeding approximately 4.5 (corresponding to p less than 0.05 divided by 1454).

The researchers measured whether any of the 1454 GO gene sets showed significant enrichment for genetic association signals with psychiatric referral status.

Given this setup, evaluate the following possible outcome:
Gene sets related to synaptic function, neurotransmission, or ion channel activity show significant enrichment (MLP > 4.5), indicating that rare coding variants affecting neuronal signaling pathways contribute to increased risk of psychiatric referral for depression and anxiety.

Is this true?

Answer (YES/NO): NO